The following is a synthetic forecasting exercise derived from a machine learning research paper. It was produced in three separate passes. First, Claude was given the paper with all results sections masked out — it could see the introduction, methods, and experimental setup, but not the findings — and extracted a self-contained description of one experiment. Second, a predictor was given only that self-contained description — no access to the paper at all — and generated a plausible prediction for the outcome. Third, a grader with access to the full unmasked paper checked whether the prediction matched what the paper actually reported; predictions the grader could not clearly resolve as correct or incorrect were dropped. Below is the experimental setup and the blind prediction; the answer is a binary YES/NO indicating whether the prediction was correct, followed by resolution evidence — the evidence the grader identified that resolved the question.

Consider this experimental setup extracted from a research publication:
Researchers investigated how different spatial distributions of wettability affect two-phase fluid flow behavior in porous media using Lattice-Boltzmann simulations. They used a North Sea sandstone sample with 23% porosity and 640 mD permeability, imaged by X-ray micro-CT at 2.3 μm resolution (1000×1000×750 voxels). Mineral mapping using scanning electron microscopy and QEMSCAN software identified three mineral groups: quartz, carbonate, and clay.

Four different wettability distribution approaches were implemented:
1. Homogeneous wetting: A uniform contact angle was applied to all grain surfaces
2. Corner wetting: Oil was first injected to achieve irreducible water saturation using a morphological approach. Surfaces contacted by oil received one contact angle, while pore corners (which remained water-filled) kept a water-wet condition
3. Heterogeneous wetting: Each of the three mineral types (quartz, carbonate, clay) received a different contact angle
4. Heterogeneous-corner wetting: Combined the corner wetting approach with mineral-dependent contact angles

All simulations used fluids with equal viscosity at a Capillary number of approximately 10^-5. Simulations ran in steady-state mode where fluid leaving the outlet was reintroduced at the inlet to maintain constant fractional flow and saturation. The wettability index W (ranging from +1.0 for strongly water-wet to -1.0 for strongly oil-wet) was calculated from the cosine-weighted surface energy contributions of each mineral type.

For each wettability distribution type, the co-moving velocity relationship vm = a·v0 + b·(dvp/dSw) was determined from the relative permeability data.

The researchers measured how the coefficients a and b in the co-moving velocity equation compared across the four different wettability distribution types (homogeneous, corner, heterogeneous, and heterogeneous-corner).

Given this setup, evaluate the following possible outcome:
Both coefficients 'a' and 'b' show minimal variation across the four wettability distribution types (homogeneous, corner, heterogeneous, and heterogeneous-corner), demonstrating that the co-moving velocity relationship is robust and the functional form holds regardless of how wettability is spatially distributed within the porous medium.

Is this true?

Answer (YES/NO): YES